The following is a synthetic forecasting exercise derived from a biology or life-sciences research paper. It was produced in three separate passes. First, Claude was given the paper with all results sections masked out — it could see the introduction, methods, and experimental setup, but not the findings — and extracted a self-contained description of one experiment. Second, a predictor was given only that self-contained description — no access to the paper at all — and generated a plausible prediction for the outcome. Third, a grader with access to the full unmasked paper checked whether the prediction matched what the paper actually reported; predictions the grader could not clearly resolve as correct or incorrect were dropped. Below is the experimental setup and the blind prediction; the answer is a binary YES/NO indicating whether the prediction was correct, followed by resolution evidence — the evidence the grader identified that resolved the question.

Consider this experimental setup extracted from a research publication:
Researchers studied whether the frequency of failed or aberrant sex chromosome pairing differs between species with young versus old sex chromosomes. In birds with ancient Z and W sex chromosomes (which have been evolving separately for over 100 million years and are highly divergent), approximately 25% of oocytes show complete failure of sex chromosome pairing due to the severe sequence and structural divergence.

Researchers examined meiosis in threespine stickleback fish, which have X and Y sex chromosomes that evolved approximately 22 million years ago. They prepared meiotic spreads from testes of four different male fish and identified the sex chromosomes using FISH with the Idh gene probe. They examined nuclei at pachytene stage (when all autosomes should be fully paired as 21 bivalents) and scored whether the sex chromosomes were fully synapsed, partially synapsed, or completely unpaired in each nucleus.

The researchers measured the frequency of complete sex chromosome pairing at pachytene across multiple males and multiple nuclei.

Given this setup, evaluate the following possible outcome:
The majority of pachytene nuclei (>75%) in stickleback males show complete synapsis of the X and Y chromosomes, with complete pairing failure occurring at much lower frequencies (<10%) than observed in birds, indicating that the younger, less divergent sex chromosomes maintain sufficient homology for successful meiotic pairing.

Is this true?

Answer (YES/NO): YES